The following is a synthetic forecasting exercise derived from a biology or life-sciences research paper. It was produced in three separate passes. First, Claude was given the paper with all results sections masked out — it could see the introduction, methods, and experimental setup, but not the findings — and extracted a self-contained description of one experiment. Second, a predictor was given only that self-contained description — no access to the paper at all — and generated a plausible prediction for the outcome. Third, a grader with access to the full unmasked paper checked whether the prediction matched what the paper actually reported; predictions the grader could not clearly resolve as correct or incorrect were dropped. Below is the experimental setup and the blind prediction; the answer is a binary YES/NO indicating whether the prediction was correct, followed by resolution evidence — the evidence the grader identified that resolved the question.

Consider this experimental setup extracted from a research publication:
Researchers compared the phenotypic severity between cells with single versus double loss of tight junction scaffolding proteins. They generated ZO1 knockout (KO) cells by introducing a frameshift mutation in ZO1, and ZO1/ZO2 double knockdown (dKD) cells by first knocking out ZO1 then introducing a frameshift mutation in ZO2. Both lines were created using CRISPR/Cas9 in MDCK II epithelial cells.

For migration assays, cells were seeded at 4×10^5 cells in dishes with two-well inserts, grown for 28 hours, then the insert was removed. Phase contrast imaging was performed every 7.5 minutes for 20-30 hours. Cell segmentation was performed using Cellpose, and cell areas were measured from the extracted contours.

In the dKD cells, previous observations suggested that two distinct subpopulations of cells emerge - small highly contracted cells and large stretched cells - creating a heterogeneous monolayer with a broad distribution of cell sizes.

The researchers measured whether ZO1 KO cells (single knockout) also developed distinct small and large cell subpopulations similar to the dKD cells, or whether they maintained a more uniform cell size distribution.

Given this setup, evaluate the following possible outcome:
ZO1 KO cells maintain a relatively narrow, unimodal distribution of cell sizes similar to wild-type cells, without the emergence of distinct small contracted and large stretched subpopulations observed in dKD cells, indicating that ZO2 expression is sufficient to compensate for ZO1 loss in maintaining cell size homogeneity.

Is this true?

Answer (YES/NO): NO